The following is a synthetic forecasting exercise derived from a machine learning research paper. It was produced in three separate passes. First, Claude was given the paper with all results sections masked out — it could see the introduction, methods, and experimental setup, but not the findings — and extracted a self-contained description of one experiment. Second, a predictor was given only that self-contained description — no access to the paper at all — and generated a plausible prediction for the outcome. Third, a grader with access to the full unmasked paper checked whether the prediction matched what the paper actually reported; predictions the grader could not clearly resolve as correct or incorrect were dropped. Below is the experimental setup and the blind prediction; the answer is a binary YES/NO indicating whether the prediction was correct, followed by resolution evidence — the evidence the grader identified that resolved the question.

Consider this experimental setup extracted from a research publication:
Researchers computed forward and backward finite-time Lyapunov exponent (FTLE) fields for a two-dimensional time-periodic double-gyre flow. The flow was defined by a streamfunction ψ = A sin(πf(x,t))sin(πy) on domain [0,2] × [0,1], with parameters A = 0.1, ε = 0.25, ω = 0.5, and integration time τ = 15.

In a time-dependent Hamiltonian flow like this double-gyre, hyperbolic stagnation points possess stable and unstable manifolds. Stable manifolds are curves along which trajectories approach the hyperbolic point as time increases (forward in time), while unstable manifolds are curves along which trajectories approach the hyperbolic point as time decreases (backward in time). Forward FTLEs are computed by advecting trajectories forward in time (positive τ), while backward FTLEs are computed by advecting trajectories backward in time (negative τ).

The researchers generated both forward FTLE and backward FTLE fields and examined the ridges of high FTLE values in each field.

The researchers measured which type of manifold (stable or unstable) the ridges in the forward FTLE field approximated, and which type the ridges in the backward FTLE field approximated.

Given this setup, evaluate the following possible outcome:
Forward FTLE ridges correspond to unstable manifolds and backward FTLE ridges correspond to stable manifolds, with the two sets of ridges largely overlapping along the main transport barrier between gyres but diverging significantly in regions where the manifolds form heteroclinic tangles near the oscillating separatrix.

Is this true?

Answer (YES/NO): NO